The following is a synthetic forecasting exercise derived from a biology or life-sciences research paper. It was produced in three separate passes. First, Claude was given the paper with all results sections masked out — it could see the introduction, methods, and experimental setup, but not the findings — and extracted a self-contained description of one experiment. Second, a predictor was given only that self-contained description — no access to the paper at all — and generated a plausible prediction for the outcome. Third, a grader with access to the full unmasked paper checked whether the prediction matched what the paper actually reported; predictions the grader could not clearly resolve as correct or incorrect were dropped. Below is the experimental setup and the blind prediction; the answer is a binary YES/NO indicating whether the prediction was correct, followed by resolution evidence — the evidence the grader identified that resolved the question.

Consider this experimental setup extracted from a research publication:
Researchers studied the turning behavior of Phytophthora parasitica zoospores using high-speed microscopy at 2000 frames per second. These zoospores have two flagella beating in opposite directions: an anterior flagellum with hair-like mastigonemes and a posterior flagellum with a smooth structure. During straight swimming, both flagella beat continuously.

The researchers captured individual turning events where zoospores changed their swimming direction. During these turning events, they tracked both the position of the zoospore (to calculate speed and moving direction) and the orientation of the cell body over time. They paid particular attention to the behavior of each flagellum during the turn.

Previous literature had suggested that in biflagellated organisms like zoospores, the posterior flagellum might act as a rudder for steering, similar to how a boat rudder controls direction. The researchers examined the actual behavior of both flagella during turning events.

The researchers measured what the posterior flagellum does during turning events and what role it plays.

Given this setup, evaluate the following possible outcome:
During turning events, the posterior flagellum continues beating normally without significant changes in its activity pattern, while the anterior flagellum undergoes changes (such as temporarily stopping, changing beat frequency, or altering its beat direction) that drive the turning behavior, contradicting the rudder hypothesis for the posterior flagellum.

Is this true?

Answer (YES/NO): NO